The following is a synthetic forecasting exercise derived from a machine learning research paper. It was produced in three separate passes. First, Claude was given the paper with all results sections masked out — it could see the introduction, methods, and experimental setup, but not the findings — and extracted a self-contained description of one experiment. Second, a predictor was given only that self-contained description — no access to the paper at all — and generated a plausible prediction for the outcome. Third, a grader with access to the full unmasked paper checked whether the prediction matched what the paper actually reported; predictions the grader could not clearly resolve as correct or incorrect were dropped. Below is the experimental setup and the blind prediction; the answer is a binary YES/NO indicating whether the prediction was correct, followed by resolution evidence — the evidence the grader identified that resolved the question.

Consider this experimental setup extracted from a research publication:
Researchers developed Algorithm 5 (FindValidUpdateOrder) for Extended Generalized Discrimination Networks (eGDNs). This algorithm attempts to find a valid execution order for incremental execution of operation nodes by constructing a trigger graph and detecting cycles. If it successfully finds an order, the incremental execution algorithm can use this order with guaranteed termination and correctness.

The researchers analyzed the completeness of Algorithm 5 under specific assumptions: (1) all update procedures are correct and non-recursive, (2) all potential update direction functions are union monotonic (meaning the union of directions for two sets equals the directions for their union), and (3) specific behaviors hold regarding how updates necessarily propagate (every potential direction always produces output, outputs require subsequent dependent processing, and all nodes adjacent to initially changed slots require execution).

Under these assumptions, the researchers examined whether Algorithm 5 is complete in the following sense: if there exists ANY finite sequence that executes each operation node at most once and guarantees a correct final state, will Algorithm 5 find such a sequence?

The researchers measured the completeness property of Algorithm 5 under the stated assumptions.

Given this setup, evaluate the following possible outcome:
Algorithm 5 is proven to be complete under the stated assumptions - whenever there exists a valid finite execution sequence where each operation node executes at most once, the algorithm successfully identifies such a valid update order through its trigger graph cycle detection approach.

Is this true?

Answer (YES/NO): YES